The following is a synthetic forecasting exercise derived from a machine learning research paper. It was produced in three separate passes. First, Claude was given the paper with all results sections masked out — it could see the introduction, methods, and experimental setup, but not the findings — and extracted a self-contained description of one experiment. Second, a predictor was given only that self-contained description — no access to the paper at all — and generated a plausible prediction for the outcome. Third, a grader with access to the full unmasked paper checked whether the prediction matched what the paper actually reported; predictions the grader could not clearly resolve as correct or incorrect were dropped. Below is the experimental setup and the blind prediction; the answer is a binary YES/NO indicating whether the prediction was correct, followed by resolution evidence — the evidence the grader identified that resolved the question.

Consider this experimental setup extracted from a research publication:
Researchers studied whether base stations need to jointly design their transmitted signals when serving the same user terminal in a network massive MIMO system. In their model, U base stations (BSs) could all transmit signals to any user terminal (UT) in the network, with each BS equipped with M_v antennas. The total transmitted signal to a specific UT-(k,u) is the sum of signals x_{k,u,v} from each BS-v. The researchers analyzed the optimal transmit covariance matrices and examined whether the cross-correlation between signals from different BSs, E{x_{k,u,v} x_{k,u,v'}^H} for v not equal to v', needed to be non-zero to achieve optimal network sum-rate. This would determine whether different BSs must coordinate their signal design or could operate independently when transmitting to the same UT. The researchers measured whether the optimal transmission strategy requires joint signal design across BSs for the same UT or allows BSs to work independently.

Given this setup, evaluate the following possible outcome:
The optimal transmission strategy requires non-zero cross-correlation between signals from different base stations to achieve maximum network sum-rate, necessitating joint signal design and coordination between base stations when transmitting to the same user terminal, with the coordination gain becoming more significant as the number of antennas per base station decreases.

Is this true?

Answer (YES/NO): NO